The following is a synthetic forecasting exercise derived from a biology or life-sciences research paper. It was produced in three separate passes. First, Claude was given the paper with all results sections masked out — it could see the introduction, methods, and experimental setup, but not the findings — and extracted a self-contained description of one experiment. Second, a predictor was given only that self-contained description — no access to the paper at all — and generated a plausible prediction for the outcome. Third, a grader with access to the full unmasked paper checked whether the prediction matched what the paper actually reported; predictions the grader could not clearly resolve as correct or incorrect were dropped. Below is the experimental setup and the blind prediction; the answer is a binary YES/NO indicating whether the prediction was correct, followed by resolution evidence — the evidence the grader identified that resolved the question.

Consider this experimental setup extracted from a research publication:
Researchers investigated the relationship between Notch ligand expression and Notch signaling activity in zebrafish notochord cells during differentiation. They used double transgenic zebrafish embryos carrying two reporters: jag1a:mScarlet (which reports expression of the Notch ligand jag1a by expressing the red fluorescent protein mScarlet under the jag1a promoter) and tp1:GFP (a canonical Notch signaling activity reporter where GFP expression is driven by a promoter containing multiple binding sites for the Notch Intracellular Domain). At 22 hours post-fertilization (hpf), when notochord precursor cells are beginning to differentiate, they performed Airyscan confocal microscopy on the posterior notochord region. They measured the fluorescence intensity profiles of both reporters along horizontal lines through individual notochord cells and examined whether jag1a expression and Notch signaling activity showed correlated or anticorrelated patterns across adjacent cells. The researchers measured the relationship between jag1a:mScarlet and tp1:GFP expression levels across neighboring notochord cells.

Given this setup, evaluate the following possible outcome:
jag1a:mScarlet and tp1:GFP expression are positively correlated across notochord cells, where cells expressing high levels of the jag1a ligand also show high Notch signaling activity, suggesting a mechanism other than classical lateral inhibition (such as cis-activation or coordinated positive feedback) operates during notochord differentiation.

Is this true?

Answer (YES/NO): NO